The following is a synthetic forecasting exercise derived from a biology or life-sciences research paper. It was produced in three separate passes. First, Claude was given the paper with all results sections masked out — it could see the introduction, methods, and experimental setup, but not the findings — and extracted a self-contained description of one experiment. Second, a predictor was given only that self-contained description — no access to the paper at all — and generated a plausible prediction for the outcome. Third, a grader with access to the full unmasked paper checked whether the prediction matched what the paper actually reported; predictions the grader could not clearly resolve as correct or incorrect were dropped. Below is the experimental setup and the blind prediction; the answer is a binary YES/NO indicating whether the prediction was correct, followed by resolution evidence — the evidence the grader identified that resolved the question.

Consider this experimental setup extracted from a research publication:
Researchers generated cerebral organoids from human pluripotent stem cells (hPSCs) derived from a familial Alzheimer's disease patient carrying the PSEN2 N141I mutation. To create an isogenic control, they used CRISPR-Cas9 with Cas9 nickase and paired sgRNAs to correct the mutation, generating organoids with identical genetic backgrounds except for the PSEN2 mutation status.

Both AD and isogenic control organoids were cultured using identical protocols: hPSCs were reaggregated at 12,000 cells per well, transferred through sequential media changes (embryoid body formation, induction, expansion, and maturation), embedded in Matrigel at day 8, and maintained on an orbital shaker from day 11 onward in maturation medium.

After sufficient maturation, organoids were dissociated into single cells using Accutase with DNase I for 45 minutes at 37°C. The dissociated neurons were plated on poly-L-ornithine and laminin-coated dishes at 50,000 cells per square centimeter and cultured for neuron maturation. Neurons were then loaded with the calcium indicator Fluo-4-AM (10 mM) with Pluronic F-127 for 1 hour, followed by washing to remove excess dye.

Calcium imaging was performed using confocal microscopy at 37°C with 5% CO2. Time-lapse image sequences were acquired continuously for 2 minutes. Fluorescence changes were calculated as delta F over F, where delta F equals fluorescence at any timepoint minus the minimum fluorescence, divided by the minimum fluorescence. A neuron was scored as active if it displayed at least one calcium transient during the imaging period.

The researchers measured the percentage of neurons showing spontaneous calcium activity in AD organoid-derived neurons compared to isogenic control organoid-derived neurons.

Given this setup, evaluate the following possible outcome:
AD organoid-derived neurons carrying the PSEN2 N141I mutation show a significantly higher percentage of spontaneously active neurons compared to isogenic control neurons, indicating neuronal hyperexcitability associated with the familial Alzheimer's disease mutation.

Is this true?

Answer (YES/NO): NO